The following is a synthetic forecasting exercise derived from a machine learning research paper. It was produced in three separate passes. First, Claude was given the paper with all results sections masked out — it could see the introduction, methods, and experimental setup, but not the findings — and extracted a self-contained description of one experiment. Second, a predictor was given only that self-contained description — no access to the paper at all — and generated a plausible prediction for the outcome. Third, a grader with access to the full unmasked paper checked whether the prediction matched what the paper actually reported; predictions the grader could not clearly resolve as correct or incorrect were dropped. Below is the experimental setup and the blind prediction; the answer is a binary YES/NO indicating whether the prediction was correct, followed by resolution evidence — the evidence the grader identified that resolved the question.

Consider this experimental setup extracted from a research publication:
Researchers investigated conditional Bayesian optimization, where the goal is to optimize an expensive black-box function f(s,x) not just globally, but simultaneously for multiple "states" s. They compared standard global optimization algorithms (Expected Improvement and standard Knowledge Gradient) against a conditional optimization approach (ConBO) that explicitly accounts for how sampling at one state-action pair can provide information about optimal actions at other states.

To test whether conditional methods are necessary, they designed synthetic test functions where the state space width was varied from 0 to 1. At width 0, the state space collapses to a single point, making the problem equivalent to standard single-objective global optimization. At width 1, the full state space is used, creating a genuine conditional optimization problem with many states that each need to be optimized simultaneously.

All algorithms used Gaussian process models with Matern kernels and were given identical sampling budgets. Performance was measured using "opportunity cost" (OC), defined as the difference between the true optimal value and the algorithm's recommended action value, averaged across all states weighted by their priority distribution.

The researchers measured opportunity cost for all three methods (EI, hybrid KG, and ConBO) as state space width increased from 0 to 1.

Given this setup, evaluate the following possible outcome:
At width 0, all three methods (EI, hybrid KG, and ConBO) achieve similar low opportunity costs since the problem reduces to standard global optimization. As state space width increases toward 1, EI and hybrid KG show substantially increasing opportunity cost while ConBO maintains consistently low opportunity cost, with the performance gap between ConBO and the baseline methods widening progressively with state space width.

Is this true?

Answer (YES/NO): YES